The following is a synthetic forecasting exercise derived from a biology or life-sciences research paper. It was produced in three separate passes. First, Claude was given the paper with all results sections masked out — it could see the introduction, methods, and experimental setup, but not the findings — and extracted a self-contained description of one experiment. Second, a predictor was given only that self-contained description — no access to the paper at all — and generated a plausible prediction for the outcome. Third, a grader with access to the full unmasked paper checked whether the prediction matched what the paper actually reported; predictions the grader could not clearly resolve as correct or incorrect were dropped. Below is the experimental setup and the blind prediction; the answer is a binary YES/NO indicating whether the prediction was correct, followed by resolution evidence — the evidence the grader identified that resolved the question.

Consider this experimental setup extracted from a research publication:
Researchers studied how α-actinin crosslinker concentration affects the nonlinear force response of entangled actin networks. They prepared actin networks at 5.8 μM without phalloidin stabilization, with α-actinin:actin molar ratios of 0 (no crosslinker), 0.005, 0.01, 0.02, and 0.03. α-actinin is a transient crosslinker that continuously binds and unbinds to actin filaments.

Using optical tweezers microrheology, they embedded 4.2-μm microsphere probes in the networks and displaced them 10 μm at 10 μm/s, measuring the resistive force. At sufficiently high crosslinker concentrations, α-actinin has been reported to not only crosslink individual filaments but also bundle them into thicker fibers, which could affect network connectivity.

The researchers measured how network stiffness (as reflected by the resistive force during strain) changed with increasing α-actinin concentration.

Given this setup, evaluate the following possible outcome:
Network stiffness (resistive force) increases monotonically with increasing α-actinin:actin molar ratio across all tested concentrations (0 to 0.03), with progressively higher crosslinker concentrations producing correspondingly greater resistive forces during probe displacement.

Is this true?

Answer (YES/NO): NO